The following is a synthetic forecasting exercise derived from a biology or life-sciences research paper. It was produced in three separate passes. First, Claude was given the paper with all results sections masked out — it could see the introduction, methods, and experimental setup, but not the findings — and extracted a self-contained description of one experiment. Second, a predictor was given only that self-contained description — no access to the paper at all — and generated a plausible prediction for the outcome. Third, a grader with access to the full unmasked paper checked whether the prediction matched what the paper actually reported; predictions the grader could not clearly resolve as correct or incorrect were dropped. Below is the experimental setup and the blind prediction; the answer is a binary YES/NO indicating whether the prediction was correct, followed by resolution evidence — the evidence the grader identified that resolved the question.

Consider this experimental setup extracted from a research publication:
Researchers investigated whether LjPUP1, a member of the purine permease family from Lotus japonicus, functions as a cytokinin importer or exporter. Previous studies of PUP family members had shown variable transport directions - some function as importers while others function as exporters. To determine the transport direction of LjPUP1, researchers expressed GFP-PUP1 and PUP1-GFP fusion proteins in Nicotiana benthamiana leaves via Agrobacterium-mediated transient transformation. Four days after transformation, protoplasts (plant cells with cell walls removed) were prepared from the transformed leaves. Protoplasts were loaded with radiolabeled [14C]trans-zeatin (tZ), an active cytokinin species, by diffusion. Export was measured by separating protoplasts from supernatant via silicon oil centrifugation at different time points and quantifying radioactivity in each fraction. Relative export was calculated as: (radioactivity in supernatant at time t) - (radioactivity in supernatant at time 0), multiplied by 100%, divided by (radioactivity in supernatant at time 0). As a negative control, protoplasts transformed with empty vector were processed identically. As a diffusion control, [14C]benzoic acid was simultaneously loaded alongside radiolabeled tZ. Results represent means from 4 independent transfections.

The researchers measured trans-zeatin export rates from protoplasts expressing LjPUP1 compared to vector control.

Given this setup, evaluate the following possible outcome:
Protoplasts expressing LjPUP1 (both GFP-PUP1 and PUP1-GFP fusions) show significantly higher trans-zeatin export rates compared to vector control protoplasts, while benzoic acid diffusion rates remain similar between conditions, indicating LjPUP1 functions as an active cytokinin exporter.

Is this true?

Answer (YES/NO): NO